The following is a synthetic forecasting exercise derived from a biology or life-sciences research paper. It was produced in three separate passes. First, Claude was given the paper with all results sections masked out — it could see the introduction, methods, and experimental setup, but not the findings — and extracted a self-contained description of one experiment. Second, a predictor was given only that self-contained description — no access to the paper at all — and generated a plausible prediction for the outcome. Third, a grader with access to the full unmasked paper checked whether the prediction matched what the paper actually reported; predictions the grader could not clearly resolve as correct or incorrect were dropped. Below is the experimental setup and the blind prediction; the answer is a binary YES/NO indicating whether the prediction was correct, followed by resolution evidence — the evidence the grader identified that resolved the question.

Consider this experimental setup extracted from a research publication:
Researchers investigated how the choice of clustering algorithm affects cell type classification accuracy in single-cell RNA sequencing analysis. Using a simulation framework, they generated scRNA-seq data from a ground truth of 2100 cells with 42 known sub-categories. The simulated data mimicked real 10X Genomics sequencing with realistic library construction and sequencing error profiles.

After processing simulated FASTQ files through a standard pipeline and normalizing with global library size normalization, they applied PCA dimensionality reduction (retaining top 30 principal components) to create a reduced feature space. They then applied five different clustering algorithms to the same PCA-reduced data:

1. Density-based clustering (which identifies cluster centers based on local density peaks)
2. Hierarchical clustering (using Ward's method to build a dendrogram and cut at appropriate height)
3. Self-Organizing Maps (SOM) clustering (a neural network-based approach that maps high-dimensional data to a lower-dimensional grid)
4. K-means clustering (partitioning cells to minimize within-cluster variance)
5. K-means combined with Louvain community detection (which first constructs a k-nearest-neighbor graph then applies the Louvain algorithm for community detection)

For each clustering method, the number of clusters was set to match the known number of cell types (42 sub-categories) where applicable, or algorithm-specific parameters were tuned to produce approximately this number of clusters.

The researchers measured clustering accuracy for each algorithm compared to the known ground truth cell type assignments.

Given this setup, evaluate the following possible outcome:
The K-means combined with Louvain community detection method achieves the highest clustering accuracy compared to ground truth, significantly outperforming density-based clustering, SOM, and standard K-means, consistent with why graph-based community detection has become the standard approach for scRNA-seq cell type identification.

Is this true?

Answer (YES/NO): NO